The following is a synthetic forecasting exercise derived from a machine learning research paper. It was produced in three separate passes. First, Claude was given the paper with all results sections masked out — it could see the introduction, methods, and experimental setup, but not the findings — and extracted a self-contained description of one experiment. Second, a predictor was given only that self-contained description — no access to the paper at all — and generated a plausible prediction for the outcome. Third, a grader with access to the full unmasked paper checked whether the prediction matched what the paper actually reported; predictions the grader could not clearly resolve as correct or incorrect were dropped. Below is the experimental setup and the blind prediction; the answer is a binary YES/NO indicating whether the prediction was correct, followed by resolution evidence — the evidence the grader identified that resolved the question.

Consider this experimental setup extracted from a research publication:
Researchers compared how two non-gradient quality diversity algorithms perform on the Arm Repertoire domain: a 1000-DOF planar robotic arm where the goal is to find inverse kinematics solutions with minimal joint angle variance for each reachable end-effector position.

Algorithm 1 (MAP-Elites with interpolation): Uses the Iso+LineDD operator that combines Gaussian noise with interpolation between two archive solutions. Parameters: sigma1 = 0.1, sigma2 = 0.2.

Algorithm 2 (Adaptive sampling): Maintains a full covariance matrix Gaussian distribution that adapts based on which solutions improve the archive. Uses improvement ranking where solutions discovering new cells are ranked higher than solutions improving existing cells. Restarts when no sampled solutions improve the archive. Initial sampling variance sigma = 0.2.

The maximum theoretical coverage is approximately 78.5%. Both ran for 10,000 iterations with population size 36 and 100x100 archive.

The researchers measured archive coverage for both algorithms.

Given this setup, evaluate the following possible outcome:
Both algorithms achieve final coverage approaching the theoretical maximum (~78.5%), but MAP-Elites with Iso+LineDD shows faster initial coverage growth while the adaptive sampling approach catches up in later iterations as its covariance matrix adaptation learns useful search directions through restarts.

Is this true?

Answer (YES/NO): NO